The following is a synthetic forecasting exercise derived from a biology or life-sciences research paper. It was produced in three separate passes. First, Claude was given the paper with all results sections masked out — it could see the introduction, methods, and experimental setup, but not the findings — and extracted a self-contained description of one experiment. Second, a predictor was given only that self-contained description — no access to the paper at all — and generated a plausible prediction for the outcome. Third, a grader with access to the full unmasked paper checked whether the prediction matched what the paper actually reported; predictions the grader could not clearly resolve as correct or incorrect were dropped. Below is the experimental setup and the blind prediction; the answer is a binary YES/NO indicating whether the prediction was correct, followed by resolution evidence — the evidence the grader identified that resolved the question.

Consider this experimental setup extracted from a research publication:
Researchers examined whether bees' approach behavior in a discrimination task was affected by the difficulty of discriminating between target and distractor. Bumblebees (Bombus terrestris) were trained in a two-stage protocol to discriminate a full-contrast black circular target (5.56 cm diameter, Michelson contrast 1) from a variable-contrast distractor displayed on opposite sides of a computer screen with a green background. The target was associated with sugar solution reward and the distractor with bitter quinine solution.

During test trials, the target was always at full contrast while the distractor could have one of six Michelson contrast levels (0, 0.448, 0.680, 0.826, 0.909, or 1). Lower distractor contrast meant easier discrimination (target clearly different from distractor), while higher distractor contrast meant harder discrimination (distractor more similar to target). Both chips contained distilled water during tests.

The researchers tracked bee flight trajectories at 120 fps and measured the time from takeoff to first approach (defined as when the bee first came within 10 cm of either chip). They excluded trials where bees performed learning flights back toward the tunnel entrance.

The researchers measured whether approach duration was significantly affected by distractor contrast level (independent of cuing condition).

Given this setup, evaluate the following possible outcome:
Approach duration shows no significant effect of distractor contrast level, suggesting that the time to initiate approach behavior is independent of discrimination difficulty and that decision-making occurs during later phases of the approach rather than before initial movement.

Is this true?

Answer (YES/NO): NO